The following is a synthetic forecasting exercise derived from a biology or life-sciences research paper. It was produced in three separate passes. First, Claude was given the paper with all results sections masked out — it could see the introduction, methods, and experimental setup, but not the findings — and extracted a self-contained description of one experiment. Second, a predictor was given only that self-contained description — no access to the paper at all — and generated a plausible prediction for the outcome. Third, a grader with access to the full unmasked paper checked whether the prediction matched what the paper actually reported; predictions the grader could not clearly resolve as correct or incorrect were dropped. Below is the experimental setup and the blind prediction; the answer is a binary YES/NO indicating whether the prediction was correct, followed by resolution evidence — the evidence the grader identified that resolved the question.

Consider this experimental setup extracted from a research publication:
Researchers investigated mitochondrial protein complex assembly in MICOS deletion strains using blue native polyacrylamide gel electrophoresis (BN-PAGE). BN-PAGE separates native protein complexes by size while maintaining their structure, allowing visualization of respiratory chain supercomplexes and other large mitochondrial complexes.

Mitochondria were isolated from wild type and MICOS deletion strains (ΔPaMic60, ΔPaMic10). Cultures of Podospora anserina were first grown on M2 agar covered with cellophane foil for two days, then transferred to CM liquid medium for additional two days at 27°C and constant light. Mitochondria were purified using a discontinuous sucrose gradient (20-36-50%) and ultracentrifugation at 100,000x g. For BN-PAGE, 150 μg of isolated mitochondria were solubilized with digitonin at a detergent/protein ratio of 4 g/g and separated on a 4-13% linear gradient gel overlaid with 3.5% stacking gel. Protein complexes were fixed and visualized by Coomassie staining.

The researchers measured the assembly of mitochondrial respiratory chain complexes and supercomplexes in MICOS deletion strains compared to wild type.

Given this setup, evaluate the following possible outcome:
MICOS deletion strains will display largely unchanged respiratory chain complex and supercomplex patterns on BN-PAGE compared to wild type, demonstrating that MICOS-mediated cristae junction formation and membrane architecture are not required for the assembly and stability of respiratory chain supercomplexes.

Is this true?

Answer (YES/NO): NO